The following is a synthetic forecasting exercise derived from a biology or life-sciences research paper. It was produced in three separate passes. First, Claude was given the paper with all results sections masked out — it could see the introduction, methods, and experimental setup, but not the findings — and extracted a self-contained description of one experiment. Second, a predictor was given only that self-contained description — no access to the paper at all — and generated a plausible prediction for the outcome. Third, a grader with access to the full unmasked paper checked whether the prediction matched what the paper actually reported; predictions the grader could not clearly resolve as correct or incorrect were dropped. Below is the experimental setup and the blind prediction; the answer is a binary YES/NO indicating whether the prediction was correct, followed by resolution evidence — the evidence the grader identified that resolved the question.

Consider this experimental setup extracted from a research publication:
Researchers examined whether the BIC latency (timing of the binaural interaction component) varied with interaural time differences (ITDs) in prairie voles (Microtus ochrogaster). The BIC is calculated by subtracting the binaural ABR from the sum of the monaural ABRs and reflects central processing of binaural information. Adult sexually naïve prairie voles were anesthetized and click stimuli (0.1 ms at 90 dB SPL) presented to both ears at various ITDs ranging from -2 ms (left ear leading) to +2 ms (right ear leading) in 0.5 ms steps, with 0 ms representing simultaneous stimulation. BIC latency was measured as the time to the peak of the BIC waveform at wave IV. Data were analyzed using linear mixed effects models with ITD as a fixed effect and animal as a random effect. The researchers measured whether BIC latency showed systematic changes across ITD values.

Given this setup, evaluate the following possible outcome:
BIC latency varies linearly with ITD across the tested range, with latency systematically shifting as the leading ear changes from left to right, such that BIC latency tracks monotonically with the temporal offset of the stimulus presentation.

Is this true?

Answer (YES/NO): NO